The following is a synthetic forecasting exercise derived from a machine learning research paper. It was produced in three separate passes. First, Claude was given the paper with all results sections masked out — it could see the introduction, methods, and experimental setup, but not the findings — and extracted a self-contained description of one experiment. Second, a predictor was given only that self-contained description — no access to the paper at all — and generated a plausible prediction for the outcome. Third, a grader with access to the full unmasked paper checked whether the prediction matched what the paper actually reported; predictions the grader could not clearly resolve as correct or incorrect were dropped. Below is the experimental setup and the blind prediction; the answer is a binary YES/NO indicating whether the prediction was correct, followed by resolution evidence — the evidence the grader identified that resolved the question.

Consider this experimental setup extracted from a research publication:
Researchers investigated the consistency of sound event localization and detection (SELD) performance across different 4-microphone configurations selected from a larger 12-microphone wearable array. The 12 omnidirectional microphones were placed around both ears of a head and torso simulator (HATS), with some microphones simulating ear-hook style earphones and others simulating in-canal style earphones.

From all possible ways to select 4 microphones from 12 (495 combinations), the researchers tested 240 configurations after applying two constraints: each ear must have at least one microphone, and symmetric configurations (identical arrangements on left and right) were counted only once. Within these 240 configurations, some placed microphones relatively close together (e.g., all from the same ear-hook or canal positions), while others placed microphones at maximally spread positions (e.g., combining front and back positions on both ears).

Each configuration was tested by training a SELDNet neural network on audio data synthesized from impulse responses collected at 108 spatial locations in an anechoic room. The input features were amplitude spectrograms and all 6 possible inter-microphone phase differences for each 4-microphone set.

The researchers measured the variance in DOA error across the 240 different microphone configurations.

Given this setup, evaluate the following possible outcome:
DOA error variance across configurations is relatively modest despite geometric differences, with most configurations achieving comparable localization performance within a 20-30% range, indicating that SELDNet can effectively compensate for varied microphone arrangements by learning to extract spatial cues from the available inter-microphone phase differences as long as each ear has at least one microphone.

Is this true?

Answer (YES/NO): NO